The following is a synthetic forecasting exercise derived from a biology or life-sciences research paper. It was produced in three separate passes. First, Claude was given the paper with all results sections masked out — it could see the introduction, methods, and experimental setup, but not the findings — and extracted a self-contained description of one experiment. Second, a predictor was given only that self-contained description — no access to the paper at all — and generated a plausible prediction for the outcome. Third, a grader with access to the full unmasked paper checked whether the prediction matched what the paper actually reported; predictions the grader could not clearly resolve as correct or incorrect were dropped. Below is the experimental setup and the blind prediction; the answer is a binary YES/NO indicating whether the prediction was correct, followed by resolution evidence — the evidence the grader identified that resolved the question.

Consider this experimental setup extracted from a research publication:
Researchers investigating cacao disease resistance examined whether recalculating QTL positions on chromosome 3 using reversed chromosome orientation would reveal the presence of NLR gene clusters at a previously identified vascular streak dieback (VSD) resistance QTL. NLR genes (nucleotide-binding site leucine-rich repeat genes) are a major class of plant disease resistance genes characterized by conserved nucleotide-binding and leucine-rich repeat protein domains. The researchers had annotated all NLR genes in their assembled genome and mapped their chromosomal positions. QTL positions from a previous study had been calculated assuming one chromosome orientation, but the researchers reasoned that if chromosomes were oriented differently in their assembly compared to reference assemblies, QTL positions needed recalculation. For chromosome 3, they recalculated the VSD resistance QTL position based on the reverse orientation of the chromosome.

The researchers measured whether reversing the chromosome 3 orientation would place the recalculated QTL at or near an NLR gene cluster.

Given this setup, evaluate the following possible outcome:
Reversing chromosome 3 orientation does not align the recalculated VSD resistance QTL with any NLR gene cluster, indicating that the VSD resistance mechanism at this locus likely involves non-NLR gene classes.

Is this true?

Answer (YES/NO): NO